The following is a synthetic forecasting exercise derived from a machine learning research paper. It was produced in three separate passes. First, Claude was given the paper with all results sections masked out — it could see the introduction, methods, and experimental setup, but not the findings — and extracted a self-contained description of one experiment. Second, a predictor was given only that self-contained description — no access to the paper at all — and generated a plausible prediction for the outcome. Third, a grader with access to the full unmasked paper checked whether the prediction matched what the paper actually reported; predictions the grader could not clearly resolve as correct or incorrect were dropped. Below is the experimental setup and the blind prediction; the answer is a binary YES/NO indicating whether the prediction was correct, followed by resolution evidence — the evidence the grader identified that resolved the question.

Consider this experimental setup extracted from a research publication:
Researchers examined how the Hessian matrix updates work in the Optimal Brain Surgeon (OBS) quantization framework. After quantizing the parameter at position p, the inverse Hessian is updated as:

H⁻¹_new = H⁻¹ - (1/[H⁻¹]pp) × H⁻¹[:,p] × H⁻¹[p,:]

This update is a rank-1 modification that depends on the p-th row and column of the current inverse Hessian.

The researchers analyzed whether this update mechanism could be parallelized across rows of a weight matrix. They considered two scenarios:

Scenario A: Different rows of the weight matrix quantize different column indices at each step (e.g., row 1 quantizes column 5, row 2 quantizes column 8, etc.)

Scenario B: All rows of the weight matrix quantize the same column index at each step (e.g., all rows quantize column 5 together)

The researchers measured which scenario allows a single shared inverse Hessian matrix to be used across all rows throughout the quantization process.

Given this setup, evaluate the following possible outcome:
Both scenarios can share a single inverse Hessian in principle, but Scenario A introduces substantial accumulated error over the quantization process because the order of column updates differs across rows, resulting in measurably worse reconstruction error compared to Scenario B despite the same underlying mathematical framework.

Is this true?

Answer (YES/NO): NO